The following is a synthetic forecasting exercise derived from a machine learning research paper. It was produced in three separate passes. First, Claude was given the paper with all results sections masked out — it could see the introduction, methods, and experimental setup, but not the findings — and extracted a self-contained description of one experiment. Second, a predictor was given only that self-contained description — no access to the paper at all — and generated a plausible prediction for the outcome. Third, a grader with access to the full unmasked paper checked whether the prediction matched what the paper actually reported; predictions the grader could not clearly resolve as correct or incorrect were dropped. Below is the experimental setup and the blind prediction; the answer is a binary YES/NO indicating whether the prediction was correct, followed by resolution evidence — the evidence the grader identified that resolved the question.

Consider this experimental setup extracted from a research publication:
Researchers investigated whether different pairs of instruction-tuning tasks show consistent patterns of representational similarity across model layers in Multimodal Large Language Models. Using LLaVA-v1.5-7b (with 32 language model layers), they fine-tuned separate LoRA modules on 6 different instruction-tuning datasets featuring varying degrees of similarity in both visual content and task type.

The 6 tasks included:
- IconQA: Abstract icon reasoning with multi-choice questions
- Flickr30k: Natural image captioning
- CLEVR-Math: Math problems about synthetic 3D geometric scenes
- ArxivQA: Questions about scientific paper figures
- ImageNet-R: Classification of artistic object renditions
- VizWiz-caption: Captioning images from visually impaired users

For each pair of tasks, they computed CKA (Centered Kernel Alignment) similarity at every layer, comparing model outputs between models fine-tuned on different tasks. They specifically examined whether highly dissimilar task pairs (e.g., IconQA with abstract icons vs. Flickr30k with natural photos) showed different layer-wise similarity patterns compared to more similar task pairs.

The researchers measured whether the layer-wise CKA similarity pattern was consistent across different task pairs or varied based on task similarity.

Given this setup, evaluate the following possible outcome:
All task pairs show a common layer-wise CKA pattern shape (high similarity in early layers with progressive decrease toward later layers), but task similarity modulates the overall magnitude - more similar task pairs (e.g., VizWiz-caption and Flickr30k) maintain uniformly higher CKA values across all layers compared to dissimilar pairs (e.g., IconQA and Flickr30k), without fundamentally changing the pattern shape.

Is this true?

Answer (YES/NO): NO